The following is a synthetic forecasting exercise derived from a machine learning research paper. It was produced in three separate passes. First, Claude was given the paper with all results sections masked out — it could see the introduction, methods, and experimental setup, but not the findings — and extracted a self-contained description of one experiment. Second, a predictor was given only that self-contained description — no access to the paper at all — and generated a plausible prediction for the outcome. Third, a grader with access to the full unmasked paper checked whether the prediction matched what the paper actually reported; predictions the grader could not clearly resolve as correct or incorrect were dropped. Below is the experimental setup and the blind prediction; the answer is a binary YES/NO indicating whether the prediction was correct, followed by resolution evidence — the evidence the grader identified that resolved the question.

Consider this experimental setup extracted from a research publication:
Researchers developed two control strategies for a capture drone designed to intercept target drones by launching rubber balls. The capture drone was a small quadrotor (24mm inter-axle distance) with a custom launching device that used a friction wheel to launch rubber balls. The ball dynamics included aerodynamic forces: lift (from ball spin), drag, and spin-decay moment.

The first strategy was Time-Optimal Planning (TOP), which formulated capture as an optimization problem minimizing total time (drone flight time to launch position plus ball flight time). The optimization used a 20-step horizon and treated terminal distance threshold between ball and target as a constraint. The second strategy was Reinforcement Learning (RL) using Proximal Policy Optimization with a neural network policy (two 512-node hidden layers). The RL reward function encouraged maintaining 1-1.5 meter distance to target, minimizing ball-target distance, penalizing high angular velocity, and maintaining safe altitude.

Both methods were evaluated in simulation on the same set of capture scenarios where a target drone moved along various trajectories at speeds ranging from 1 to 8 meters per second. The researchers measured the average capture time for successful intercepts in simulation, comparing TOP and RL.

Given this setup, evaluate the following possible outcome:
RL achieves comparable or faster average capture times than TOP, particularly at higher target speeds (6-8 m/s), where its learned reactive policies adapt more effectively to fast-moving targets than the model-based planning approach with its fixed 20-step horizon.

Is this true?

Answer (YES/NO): NO